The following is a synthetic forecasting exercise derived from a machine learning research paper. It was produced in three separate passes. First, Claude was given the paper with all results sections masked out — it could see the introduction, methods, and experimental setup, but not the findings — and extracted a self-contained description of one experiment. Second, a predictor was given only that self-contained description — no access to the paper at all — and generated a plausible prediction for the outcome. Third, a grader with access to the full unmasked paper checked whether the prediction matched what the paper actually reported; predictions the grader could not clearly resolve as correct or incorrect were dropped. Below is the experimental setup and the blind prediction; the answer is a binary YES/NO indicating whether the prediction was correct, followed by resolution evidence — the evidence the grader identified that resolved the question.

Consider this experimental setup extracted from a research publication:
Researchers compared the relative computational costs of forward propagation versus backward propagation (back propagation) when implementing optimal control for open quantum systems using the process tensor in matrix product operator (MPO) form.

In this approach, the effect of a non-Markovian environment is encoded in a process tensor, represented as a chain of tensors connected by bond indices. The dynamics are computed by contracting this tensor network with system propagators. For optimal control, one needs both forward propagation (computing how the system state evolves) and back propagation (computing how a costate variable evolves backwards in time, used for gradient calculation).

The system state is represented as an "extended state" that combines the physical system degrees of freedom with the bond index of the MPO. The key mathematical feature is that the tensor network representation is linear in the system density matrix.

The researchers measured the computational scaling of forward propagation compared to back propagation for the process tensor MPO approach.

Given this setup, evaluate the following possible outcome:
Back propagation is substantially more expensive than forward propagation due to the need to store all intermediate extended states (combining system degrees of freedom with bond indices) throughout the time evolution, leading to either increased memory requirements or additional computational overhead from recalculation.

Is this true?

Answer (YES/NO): NO